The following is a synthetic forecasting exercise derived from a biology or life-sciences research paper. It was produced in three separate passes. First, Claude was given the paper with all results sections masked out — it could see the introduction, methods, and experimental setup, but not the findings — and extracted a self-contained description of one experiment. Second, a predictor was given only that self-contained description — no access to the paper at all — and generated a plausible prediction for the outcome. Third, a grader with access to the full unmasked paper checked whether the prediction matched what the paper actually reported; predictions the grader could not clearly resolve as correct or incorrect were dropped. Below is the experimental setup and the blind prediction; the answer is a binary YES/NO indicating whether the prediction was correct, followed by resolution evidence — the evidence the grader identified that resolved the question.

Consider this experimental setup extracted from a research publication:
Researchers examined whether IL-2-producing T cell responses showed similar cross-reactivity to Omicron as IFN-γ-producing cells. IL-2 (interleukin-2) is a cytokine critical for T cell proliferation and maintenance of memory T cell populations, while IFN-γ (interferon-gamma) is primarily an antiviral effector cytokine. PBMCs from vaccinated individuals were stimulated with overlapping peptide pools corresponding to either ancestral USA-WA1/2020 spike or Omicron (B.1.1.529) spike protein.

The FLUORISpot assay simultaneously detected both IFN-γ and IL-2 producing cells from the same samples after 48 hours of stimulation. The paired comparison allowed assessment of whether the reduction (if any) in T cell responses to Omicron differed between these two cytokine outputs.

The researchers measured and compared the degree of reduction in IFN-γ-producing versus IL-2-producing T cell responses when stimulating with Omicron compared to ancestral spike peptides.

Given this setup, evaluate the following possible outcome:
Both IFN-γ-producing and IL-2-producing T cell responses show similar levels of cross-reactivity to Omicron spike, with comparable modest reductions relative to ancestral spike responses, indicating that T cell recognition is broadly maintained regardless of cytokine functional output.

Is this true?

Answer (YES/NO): NO